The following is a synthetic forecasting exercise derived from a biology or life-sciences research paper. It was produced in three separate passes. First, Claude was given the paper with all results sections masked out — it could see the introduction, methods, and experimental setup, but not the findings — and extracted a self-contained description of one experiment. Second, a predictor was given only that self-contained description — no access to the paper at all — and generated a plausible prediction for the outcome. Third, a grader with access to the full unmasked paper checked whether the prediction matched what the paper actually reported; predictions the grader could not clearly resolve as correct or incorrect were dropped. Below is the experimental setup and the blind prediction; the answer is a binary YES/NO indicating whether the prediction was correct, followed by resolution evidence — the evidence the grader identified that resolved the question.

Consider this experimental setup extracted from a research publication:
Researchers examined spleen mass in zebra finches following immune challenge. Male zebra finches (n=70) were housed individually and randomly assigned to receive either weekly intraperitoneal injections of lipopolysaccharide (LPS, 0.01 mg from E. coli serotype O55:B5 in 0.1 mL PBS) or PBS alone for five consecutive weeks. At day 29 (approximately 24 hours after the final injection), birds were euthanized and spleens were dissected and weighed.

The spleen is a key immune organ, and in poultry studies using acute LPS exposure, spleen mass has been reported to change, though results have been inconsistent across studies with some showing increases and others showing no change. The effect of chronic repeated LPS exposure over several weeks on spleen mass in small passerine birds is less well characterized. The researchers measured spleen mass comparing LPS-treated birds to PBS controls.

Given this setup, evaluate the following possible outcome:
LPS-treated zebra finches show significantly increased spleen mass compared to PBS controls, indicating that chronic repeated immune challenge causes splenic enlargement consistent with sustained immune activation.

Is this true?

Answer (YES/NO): YES